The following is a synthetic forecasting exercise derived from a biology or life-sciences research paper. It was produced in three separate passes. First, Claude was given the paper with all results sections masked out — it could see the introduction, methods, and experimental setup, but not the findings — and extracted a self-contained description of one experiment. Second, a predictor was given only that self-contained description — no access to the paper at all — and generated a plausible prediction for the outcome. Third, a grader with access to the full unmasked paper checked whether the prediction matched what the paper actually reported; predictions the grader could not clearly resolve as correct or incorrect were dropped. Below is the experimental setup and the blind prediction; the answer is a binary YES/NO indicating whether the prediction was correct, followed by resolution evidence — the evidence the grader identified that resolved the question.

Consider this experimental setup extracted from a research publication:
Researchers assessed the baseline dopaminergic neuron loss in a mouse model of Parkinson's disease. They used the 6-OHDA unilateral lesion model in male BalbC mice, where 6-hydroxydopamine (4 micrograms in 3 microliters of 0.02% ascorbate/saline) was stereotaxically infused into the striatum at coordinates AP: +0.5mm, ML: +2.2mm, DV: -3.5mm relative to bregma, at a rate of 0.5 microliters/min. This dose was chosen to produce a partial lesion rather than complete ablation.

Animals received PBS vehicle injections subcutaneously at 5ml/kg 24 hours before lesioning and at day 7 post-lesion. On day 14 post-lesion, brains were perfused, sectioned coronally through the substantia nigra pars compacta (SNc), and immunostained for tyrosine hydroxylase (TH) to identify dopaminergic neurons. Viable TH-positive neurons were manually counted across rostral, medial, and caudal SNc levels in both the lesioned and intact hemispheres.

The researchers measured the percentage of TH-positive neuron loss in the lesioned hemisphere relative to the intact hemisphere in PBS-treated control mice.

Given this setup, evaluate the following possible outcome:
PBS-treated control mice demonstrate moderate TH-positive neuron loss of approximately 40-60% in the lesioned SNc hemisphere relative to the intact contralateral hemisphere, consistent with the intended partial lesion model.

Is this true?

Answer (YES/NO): NO